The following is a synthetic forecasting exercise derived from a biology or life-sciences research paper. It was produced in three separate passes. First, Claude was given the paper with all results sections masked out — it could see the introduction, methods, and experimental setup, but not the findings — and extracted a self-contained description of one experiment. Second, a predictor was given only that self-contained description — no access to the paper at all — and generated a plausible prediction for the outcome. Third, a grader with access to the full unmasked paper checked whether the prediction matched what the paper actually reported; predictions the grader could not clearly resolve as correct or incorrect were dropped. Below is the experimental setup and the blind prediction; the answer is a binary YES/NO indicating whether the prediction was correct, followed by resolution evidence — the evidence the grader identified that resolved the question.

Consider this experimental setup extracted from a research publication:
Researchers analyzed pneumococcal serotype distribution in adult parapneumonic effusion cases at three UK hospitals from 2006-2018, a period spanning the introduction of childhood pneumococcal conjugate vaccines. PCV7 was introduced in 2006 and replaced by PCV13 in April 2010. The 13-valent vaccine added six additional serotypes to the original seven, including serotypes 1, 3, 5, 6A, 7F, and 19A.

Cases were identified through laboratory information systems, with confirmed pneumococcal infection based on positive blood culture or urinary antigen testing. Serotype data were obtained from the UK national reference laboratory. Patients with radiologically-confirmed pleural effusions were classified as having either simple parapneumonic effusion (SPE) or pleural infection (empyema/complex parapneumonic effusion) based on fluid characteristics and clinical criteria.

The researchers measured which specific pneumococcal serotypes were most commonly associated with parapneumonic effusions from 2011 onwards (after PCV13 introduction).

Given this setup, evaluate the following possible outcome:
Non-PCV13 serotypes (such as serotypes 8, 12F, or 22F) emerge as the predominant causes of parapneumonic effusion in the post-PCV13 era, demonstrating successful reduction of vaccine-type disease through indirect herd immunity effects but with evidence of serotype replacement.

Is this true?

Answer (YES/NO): NO